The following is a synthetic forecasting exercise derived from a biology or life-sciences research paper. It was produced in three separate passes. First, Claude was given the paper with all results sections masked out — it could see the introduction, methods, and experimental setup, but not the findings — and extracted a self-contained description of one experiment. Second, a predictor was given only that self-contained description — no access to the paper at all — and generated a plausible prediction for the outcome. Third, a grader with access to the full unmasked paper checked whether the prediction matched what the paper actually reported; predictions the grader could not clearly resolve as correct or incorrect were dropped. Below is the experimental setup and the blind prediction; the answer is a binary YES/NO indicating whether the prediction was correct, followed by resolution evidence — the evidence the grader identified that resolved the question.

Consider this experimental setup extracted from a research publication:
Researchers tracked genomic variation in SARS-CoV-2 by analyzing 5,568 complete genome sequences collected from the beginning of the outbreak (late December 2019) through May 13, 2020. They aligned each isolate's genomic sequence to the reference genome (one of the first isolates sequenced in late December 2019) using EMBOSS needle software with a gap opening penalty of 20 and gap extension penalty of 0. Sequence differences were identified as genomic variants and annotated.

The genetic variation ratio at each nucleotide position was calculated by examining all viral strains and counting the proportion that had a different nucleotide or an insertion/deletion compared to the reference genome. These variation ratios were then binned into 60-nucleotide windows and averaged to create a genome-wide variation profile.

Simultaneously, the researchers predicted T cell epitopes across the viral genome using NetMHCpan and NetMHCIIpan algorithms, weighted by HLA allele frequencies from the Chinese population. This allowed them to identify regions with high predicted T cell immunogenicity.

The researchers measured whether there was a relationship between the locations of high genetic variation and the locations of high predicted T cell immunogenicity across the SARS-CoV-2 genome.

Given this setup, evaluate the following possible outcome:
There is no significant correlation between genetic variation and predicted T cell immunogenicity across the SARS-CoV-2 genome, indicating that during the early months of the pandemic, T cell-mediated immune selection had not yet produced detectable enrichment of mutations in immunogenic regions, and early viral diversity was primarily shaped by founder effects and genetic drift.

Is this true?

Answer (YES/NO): NO